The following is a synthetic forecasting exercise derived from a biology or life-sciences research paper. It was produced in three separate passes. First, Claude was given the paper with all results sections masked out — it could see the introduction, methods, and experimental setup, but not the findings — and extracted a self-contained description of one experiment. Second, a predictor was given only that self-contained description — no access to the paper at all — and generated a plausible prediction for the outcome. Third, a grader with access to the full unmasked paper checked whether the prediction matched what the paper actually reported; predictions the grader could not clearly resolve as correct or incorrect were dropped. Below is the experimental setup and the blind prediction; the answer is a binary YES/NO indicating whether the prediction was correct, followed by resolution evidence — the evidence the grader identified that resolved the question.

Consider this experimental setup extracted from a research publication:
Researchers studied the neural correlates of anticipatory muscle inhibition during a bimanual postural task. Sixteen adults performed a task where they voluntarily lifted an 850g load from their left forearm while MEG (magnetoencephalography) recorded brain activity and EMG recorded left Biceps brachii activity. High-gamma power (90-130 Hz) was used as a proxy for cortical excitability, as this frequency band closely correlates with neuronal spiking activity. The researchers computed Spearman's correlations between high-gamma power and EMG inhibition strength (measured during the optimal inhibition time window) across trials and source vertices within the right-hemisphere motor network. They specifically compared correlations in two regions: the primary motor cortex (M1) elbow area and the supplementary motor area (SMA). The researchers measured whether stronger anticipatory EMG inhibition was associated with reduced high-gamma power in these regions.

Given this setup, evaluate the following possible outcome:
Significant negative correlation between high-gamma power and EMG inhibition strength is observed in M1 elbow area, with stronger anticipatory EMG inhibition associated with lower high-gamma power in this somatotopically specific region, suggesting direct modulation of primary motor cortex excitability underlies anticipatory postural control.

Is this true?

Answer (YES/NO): NO